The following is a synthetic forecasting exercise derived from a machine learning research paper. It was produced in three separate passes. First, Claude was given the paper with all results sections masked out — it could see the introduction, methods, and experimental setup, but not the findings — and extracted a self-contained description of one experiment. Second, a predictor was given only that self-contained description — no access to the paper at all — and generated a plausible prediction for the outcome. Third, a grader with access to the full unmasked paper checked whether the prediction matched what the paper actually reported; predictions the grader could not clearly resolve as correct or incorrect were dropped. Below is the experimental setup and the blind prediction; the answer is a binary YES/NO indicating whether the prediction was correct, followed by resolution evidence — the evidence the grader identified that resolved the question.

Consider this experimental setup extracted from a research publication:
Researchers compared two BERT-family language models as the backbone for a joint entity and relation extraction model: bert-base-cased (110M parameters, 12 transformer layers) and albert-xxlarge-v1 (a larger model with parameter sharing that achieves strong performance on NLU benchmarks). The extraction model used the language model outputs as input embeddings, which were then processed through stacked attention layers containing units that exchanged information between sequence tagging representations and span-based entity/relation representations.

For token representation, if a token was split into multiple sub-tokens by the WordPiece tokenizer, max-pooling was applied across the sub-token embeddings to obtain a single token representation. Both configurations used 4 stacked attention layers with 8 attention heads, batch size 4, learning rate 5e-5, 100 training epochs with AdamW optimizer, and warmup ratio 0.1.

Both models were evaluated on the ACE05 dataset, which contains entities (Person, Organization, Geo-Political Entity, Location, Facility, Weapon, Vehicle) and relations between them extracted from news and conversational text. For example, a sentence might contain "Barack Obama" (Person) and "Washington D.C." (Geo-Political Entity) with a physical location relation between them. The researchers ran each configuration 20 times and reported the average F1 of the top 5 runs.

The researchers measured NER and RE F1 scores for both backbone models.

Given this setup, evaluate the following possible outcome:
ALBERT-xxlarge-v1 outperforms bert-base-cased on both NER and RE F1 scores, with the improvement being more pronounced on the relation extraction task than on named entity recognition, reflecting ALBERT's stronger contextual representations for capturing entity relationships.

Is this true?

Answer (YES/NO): YES